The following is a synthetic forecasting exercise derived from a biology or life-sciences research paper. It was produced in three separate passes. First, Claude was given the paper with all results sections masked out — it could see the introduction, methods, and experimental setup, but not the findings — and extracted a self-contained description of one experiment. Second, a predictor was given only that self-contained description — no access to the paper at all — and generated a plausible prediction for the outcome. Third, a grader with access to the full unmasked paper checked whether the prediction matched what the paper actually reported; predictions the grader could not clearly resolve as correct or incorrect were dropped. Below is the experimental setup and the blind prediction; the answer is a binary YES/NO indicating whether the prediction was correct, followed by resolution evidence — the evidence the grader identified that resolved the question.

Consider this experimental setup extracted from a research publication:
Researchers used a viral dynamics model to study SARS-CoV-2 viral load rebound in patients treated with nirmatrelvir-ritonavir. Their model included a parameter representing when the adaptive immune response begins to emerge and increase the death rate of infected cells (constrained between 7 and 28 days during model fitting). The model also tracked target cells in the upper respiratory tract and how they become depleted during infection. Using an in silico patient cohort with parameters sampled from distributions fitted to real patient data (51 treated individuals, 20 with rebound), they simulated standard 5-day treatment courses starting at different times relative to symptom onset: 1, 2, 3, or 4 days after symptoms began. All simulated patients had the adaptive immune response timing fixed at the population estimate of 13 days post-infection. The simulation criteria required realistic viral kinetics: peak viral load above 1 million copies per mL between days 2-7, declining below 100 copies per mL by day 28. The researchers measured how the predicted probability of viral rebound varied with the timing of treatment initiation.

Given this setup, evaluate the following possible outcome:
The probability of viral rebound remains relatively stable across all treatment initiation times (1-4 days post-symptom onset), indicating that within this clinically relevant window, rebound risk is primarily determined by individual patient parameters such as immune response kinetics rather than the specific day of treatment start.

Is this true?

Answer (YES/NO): NO